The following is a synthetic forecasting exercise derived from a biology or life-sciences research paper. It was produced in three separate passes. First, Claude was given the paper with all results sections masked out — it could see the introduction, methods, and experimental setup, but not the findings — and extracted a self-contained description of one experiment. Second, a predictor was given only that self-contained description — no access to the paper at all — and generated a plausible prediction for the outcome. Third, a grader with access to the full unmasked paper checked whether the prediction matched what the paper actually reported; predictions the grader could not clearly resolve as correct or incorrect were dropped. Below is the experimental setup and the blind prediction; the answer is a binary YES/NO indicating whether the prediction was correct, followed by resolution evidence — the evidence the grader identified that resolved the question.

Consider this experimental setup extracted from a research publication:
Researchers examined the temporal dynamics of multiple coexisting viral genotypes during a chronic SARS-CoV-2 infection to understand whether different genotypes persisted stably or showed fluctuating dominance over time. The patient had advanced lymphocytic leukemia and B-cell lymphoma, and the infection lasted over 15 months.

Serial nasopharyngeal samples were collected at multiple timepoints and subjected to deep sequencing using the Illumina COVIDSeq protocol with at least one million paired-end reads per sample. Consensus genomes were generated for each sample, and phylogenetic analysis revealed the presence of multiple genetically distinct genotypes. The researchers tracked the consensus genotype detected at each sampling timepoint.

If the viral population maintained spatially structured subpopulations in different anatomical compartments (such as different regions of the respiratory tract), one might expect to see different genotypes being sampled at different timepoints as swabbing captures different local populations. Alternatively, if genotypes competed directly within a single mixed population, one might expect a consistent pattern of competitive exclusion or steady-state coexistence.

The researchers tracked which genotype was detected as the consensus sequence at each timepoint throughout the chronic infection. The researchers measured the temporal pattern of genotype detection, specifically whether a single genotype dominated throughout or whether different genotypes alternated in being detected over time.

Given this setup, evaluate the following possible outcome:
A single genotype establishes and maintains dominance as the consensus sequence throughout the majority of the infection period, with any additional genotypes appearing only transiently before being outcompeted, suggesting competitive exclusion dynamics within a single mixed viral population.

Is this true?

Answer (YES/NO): NO